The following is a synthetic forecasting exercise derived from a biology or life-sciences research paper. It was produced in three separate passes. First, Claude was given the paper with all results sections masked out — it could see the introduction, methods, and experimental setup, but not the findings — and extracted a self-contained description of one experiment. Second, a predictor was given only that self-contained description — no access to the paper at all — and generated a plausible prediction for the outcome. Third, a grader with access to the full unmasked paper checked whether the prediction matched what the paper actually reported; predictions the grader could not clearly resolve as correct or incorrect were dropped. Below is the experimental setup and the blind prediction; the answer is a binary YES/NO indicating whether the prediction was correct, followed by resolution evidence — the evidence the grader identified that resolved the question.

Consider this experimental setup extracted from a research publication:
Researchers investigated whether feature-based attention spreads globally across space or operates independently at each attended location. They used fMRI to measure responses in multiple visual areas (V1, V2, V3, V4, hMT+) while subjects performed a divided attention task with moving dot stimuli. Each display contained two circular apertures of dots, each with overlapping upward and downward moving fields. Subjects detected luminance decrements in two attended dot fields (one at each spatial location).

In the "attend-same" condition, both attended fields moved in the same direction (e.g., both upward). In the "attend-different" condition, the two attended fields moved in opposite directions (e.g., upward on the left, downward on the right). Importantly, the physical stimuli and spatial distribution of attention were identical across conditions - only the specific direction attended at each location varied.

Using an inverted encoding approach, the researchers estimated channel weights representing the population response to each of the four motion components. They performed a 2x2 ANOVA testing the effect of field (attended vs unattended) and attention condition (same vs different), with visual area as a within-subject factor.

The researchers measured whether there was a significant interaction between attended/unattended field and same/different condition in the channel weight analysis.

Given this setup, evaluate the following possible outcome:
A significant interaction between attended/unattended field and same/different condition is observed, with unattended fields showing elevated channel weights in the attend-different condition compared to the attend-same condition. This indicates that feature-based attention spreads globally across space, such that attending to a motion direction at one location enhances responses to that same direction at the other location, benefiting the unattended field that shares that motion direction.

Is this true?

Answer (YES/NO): YES